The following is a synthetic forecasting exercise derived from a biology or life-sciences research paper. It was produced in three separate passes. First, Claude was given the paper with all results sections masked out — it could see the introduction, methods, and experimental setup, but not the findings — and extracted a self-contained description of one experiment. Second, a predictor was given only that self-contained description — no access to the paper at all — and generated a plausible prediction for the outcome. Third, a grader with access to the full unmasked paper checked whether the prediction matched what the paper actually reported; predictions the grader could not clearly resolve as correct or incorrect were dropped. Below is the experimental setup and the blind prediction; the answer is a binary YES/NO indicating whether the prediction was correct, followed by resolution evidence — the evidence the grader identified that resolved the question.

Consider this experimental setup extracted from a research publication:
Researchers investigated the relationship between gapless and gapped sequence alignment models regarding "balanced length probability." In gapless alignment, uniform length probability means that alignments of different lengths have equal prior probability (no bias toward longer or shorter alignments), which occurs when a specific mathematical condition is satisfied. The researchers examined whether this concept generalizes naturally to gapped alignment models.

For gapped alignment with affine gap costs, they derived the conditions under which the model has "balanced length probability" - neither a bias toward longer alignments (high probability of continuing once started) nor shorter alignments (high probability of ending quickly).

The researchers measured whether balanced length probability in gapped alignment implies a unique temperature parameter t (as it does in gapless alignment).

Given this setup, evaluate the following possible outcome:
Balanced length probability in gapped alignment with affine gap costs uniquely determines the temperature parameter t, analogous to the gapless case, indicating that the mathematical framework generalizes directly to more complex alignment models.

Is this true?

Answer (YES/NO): NO